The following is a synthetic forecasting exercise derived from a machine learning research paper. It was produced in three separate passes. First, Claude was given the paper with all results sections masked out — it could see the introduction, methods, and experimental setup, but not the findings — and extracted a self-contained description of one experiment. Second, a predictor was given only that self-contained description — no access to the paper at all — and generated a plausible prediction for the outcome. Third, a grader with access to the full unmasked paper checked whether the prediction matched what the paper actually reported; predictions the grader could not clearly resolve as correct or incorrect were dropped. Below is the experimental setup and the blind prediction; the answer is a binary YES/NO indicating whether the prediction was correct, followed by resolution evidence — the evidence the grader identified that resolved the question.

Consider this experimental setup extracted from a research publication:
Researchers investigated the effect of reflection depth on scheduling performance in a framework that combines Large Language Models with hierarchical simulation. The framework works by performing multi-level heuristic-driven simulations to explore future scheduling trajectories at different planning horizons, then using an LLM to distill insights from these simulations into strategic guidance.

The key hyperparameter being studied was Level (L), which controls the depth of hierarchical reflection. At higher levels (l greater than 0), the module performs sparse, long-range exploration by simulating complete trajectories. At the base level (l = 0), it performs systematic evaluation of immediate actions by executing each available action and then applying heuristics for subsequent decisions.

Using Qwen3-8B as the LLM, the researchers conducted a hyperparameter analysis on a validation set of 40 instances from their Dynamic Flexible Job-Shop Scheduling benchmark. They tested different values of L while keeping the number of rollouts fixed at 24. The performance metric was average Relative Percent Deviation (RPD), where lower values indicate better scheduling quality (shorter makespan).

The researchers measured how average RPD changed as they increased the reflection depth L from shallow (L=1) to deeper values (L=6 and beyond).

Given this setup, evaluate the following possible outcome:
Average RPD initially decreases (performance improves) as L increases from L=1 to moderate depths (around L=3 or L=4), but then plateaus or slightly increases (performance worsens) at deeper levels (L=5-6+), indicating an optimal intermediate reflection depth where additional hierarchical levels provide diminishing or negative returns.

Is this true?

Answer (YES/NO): NO